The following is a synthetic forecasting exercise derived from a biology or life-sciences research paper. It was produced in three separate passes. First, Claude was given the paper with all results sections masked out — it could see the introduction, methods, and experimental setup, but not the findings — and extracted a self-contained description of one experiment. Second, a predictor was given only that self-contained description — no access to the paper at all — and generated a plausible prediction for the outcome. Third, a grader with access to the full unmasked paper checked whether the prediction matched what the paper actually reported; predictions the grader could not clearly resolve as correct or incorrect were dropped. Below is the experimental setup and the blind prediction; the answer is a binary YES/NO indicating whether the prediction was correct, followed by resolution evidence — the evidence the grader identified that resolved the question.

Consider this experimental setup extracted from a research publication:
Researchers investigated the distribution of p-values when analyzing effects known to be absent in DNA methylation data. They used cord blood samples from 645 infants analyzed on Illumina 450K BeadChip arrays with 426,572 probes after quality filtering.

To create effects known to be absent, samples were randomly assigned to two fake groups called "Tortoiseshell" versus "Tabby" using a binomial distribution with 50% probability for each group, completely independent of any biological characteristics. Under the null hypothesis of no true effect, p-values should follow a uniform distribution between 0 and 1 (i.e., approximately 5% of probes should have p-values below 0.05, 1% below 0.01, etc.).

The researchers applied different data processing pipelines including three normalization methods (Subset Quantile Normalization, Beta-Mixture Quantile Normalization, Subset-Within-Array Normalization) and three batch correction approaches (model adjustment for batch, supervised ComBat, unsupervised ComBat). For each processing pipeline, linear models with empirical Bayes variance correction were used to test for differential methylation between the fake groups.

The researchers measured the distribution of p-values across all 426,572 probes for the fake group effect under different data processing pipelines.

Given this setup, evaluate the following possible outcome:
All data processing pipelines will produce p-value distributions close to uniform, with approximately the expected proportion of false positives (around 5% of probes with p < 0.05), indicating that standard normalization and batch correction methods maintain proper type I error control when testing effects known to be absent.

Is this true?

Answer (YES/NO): NO